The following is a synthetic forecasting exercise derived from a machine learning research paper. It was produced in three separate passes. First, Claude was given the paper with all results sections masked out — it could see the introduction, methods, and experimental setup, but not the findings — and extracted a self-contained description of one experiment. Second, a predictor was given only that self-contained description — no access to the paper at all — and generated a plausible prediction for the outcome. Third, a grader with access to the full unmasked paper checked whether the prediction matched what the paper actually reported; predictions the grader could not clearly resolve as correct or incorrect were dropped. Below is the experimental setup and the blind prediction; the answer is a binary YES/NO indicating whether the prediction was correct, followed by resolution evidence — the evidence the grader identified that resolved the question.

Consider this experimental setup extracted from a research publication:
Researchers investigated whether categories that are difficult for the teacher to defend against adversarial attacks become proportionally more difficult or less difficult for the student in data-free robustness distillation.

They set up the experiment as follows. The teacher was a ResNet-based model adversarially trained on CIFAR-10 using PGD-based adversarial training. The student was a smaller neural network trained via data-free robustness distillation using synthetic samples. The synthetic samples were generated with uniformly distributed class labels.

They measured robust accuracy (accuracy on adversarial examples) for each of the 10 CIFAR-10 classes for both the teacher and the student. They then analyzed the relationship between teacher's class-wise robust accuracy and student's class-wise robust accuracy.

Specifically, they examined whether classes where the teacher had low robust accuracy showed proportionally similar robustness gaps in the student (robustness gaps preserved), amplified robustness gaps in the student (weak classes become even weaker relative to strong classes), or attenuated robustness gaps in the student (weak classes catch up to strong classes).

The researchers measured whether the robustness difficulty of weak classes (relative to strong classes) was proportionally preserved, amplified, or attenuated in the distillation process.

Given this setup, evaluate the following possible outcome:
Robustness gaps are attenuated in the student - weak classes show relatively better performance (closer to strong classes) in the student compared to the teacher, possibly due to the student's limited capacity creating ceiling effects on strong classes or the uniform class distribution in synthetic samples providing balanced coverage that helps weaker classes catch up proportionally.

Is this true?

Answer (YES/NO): NO